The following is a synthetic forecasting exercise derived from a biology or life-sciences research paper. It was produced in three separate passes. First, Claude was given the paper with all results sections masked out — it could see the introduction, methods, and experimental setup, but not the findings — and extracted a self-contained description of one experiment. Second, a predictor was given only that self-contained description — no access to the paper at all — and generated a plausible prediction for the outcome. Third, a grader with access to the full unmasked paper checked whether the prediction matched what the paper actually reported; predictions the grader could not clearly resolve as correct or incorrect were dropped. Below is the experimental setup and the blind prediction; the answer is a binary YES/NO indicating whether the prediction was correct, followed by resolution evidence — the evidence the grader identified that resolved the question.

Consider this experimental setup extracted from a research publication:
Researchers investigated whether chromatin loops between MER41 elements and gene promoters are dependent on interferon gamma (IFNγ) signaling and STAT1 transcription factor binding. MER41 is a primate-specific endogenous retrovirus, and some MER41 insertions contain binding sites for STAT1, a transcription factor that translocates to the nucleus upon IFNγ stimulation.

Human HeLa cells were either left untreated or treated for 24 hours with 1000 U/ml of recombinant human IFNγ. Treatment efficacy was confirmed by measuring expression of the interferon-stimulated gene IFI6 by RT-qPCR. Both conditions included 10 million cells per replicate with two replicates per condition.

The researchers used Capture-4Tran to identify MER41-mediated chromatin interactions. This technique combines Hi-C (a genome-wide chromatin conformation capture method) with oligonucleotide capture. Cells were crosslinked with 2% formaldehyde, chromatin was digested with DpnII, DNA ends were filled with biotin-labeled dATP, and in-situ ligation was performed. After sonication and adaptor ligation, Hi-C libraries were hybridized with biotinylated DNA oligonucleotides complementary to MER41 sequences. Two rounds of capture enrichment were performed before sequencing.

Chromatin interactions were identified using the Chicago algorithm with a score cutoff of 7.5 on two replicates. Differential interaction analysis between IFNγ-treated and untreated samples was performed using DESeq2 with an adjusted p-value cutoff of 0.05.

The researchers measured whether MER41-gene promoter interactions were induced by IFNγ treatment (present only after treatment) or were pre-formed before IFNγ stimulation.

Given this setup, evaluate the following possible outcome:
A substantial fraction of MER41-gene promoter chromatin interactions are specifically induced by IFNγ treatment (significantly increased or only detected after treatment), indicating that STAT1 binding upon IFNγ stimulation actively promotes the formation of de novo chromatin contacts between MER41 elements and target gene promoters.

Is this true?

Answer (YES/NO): NO